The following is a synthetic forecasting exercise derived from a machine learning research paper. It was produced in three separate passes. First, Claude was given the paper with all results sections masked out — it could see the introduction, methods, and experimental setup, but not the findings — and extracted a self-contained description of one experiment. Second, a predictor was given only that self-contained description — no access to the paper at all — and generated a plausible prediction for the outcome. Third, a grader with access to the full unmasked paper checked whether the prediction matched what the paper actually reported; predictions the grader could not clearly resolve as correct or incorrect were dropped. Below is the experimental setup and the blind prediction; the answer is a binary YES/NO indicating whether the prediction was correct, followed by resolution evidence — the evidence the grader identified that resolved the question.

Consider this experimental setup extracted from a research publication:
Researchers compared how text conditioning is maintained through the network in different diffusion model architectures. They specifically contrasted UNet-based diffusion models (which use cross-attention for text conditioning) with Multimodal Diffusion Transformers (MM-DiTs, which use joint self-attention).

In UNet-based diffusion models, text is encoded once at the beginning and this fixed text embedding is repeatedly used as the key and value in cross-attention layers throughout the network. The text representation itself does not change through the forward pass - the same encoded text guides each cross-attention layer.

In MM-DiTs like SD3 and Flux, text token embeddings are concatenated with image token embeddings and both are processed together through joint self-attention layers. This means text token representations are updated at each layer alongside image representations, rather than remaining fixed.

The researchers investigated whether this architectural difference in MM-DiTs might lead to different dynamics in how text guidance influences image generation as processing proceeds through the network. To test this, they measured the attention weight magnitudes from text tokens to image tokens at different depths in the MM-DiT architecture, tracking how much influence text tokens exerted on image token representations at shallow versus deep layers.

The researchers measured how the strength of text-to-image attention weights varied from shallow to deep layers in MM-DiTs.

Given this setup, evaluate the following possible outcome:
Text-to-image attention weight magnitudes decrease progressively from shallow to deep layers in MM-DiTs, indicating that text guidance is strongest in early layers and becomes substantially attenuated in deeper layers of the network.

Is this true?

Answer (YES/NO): YES